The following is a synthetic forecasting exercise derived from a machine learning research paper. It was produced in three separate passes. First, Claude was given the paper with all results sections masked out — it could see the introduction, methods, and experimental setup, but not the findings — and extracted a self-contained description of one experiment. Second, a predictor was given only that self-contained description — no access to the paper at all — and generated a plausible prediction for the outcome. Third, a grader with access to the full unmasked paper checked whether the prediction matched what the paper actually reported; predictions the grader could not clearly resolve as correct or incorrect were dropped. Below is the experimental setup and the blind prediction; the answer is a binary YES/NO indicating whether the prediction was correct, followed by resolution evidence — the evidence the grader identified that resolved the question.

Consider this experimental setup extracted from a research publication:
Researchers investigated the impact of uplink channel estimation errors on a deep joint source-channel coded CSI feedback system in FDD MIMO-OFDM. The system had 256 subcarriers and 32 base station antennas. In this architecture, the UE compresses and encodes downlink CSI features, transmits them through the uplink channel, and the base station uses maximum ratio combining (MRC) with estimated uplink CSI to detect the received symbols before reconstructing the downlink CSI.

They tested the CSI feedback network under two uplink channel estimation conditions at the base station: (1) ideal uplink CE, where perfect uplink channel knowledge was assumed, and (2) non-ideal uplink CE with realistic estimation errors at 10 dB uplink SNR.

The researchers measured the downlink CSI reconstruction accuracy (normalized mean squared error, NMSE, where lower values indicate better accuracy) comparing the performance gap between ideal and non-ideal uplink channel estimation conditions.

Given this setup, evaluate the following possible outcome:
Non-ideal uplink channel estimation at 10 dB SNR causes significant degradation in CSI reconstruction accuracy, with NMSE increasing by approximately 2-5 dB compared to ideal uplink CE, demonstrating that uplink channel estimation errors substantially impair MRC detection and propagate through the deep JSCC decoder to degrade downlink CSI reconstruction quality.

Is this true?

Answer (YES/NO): NO